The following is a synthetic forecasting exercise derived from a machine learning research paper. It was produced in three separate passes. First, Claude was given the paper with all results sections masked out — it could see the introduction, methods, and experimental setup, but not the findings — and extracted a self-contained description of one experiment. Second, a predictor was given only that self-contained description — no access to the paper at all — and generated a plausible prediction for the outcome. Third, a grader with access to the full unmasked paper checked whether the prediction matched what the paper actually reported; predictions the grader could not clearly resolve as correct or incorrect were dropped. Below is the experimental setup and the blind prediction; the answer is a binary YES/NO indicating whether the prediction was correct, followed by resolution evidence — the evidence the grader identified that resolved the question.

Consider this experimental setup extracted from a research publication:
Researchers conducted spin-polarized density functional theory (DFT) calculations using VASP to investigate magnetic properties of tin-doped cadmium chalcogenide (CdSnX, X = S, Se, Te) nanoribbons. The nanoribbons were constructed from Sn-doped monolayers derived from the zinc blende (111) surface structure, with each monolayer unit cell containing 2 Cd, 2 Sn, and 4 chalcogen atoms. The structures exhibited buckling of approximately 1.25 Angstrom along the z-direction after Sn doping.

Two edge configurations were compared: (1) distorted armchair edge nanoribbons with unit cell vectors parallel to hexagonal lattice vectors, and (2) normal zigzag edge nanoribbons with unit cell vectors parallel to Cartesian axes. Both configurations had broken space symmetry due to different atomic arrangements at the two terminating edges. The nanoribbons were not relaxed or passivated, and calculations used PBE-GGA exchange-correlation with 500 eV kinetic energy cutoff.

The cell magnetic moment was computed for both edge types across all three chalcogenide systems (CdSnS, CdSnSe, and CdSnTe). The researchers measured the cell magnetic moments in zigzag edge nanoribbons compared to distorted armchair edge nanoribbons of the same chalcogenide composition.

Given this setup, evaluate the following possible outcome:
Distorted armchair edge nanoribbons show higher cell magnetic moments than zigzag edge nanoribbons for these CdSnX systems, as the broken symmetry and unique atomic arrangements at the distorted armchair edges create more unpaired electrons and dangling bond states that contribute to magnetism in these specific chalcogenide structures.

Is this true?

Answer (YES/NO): NO